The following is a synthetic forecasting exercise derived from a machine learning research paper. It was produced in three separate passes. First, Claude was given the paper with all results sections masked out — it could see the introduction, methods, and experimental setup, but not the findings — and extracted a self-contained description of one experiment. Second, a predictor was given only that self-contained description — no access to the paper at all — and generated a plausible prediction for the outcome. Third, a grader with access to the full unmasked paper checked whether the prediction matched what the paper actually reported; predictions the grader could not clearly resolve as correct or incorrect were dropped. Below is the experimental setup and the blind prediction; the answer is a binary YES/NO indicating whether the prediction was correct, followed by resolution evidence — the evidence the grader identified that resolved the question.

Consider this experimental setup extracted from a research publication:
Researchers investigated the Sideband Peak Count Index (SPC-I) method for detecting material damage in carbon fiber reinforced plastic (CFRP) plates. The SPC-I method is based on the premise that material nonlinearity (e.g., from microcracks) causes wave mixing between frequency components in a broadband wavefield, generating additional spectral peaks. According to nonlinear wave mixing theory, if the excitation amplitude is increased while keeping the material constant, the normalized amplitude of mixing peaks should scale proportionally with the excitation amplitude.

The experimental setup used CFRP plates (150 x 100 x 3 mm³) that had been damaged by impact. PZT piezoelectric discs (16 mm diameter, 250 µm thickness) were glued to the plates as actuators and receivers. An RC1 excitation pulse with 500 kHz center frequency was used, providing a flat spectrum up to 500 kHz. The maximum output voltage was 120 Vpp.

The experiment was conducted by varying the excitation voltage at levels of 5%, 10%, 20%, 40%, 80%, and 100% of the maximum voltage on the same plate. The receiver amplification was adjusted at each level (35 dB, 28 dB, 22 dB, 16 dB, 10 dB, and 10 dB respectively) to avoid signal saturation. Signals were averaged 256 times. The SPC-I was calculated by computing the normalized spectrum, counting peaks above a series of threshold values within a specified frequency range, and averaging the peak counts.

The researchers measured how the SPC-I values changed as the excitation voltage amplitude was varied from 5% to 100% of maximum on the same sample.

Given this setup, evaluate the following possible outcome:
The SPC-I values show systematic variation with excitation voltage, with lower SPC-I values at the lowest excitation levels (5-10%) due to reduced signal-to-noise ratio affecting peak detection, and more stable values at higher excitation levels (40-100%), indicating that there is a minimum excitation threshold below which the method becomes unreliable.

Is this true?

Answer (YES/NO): NO